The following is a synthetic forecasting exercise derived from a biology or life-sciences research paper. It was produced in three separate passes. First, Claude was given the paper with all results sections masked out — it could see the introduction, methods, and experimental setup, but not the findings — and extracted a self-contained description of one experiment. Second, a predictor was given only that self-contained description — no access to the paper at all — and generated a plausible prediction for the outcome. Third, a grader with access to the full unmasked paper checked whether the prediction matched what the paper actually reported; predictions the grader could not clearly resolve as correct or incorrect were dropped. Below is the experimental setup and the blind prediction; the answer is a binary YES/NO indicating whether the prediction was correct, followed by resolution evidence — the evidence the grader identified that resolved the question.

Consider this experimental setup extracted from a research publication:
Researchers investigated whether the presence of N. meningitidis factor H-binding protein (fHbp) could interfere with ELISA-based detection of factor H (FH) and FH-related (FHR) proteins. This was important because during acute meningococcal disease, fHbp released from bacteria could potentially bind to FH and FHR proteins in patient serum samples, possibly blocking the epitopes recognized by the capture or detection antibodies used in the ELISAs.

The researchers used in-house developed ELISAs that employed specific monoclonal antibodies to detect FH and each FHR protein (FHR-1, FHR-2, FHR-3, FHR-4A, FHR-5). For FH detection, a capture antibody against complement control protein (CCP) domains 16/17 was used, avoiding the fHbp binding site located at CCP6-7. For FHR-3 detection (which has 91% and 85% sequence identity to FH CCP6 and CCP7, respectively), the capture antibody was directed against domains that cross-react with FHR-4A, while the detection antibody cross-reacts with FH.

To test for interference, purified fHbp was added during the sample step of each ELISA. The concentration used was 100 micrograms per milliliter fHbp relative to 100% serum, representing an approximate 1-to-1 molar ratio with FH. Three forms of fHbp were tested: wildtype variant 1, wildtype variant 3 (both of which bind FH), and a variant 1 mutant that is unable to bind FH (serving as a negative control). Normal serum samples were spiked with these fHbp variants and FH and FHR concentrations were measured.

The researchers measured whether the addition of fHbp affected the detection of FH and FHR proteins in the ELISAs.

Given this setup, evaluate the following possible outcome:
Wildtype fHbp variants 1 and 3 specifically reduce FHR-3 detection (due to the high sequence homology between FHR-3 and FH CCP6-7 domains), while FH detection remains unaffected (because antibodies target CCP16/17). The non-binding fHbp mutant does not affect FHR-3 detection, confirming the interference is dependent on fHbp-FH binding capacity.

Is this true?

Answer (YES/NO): NO